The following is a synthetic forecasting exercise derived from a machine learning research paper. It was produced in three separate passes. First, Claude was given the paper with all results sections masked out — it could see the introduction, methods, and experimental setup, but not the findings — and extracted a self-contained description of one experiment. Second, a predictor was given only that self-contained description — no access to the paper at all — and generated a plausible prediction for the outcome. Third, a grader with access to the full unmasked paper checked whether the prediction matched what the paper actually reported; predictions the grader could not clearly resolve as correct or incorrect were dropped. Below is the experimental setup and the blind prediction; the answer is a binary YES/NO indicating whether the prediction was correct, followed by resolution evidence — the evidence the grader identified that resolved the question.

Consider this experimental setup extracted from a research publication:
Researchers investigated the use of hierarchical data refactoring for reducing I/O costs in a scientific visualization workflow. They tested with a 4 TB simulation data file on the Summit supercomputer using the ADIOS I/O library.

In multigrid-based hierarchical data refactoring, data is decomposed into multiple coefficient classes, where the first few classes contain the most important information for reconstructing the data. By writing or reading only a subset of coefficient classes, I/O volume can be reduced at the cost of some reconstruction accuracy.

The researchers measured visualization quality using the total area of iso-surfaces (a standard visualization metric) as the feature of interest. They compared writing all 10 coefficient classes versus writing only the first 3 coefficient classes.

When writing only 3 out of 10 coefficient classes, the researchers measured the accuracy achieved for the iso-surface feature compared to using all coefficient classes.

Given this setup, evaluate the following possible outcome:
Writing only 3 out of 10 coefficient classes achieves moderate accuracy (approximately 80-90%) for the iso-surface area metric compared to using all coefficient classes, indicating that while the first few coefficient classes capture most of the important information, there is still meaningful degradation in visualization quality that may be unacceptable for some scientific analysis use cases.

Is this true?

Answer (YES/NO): NO